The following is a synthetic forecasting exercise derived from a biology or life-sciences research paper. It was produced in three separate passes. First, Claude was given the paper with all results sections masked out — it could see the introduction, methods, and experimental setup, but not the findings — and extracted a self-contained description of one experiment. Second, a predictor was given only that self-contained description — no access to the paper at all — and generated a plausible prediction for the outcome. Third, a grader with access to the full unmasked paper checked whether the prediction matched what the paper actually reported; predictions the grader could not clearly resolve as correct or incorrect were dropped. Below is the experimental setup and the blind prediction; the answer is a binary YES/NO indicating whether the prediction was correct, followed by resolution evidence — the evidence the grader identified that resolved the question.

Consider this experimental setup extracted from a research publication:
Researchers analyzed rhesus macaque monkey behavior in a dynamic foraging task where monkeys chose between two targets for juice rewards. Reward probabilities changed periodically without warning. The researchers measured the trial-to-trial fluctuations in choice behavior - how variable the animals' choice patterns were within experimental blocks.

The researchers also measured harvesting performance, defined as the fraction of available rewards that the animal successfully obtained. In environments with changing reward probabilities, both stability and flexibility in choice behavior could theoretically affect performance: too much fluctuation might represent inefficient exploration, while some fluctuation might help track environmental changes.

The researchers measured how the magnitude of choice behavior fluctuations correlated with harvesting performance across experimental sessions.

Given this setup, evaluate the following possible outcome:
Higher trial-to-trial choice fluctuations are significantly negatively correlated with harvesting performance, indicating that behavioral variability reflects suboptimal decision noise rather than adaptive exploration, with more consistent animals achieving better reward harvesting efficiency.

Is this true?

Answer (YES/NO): NO